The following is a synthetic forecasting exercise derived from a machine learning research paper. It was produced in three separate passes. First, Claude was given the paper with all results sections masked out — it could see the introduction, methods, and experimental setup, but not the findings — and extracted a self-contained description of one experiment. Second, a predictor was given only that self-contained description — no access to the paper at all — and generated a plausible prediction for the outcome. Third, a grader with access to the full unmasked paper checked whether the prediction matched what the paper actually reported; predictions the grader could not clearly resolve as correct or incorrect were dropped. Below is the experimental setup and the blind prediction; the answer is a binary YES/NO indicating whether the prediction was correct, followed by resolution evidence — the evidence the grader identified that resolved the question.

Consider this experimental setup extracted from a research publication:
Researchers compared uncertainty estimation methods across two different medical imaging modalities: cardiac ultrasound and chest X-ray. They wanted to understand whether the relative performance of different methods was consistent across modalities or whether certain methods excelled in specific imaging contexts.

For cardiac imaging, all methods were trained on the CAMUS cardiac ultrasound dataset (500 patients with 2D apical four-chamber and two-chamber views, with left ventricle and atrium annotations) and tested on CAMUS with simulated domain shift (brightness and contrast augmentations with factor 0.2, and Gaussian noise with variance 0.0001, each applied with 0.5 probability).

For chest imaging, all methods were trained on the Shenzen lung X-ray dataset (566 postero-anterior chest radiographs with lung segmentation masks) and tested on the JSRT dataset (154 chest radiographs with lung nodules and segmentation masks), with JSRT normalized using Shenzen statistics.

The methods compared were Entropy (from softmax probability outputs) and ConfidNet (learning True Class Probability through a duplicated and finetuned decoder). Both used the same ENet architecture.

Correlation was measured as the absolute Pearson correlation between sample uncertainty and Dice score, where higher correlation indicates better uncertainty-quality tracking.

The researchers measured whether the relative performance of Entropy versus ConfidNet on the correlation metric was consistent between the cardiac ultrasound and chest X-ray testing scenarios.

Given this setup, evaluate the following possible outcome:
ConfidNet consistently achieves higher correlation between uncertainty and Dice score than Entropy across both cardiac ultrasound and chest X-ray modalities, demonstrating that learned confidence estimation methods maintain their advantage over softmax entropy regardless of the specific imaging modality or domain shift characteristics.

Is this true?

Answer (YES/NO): NO